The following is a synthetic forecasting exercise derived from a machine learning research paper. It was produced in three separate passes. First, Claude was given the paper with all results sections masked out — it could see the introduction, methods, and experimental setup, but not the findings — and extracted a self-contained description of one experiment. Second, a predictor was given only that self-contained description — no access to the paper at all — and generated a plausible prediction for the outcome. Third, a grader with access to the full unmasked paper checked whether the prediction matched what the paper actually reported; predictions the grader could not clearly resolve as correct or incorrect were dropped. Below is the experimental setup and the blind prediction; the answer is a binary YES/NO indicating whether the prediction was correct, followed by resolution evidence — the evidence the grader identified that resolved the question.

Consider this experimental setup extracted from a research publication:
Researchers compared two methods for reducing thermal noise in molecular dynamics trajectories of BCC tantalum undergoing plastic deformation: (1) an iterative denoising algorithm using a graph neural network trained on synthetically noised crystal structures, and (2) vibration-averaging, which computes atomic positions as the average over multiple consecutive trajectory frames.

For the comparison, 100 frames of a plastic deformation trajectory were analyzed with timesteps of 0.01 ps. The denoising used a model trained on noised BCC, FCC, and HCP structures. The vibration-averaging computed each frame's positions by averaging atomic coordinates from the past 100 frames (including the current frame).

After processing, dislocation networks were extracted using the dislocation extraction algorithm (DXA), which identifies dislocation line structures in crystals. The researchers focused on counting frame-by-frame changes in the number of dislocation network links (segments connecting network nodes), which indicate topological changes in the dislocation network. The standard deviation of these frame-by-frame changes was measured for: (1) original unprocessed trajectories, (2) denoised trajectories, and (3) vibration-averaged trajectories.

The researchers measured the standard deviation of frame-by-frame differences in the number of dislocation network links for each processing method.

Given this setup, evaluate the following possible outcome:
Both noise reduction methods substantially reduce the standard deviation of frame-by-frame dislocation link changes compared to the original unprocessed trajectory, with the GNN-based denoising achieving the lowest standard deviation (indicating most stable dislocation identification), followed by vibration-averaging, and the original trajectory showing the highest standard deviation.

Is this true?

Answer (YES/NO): NO